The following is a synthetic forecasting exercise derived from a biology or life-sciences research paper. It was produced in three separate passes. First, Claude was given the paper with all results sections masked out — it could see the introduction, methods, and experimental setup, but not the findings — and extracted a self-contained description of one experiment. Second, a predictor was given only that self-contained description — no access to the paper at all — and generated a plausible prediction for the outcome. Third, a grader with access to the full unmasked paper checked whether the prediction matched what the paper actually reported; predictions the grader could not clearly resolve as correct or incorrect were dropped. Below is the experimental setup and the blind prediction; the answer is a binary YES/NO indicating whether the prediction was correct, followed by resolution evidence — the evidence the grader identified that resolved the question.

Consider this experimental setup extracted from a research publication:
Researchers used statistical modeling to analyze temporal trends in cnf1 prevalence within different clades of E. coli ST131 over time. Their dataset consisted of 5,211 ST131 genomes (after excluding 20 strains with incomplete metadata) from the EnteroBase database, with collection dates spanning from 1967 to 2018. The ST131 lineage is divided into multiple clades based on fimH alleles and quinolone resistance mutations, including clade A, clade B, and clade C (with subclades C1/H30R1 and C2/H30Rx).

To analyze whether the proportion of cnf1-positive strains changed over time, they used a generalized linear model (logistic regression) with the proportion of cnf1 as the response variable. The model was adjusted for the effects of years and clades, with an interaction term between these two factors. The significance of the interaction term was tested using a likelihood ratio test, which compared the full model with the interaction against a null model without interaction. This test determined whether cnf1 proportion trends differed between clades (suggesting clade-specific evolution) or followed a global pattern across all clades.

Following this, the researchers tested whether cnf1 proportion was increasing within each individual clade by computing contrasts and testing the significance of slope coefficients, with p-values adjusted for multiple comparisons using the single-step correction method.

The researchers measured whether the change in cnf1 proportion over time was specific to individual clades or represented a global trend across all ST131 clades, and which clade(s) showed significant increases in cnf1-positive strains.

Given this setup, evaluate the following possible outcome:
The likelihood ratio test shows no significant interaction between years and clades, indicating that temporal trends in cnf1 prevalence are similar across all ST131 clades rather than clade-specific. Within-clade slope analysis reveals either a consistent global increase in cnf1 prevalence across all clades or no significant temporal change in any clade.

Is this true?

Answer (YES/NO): NO